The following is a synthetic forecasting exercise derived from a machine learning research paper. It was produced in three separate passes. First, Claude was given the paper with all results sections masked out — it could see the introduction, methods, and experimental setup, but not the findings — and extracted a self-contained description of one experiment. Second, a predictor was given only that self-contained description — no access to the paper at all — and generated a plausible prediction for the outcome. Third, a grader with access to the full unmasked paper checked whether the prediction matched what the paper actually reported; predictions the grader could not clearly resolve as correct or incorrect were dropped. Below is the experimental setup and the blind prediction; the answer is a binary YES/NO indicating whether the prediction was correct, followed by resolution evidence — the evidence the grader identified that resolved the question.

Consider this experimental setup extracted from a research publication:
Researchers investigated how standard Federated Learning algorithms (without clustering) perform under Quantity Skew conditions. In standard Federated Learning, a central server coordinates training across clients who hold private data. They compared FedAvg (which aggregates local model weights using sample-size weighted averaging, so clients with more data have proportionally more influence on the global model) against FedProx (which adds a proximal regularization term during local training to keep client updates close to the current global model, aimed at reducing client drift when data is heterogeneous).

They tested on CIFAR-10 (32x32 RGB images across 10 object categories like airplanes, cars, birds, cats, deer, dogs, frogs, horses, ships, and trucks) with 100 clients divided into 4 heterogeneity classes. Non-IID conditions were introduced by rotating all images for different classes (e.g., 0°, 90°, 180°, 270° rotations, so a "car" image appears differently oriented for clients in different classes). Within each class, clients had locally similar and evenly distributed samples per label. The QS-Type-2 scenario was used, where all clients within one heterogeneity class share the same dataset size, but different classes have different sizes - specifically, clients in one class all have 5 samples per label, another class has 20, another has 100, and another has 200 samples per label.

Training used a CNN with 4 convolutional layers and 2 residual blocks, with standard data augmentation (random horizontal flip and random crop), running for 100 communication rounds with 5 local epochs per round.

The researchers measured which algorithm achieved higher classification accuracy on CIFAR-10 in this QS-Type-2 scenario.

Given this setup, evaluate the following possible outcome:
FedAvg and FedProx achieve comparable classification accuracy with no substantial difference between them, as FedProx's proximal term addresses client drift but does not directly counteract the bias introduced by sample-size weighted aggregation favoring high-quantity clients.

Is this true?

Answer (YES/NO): NO